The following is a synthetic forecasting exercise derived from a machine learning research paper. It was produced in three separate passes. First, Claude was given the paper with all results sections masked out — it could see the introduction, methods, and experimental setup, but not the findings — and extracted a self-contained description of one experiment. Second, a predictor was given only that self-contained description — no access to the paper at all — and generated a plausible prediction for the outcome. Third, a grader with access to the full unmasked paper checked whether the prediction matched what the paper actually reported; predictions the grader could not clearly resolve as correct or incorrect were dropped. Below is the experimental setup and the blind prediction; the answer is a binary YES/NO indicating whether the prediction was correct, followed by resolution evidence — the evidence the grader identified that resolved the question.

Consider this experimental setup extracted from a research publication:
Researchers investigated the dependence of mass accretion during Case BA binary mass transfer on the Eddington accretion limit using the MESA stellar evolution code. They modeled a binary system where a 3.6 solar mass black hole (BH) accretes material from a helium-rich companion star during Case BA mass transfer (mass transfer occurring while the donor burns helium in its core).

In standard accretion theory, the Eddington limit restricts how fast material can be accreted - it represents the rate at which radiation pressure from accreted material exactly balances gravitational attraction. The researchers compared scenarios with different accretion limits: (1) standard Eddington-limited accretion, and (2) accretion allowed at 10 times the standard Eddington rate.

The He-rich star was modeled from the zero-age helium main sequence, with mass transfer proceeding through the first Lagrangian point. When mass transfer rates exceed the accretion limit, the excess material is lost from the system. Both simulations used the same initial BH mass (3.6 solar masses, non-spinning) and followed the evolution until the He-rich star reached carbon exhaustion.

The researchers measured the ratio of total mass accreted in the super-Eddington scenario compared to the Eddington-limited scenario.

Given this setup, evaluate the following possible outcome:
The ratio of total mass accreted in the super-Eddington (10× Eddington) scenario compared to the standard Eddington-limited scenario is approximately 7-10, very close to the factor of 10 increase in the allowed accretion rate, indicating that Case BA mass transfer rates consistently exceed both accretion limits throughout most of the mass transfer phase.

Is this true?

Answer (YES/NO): NO